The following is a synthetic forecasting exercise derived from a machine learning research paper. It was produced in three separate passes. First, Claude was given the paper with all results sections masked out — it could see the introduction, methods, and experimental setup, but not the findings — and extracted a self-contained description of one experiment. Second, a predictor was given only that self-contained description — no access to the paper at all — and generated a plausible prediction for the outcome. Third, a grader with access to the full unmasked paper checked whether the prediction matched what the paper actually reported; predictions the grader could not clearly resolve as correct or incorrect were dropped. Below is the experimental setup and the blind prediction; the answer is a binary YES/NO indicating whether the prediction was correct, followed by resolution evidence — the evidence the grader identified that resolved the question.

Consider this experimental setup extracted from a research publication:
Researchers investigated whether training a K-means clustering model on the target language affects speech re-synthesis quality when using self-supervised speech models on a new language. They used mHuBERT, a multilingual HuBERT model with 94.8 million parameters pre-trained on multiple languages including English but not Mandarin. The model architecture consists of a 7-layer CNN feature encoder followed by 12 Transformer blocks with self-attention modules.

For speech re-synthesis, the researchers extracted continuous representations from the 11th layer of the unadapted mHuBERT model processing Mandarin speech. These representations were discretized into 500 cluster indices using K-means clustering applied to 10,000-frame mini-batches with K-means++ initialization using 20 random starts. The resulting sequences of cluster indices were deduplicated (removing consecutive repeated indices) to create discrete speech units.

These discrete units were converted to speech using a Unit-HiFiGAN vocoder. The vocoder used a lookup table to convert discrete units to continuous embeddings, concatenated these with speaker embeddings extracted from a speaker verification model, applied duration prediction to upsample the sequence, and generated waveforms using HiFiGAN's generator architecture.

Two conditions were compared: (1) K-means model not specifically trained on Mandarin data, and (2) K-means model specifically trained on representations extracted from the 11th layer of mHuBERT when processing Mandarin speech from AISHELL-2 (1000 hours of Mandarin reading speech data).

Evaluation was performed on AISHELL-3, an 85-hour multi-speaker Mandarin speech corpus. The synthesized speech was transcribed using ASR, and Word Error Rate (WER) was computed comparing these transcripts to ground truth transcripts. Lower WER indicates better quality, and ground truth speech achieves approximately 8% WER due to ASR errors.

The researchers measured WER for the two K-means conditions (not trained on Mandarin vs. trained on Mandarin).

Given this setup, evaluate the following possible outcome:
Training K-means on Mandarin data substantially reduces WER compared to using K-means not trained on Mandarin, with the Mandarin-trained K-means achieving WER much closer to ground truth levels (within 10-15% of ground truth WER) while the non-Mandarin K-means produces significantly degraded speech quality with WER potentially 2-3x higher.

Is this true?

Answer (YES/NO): NO